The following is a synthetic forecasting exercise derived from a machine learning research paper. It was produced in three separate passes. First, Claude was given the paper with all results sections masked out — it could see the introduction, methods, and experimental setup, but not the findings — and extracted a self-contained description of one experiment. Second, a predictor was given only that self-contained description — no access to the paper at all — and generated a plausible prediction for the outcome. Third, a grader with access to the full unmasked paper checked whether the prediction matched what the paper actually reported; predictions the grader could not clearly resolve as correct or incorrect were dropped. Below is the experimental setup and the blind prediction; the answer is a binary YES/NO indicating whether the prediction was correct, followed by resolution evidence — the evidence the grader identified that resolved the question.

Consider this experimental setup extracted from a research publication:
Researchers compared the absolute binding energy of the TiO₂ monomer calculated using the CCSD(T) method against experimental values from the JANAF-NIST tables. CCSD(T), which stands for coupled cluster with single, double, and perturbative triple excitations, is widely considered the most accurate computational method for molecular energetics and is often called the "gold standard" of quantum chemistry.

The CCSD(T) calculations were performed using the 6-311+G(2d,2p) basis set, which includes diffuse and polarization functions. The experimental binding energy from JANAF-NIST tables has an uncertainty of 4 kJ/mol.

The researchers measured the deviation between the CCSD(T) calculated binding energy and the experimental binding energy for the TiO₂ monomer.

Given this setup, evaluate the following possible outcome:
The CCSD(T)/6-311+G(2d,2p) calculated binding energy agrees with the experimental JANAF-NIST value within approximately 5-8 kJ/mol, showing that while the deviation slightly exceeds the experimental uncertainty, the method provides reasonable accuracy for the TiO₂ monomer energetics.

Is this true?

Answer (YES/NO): NO